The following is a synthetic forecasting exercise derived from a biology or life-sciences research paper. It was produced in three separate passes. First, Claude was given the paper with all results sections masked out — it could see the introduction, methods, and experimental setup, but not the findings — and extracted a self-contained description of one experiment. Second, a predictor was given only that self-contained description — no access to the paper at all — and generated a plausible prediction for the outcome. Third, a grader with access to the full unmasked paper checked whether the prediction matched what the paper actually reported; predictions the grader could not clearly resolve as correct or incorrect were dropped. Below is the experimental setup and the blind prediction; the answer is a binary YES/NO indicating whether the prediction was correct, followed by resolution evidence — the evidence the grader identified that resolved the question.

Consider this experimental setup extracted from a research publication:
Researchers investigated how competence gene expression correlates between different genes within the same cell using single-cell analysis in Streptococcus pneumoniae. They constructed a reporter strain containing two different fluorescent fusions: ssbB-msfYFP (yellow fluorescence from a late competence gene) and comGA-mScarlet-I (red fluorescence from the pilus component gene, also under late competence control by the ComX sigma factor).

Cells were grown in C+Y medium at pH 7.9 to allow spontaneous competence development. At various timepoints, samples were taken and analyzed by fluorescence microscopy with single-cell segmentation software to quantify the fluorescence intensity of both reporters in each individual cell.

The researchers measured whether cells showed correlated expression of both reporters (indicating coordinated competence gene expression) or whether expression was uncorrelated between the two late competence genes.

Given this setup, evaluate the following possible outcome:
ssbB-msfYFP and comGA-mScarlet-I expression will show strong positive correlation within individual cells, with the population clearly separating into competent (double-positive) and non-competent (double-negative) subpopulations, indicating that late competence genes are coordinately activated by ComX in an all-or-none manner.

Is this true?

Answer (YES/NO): YES